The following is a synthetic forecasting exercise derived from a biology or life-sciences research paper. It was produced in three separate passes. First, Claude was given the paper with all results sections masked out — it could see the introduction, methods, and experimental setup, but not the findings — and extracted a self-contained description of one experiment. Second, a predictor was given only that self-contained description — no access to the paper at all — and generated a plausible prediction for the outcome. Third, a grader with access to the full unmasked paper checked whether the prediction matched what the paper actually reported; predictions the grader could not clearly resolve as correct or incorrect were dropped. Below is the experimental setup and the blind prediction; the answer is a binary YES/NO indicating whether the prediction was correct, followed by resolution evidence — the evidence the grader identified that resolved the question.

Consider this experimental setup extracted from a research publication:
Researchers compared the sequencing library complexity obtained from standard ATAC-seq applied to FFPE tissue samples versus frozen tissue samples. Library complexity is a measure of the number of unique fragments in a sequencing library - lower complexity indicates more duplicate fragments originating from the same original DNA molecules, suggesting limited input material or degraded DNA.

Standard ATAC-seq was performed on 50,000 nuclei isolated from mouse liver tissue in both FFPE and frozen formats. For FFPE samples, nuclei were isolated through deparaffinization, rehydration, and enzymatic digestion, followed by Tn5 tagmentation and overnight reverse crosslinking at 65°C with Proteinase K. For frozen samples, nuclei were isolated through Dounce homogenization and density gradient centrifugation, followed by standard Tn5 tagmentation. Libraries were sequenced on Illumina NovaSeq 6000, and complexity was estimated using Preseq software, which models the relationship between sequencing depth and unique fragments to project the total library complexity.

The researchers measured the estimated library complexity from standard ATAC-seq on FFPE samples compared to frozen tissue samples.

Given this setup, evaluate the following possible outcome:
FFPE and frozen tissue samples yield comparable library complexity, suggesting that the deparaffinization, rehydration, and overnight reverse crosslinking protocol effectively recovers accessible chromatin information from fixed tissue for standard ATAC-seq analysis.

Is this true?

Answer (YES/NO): NO